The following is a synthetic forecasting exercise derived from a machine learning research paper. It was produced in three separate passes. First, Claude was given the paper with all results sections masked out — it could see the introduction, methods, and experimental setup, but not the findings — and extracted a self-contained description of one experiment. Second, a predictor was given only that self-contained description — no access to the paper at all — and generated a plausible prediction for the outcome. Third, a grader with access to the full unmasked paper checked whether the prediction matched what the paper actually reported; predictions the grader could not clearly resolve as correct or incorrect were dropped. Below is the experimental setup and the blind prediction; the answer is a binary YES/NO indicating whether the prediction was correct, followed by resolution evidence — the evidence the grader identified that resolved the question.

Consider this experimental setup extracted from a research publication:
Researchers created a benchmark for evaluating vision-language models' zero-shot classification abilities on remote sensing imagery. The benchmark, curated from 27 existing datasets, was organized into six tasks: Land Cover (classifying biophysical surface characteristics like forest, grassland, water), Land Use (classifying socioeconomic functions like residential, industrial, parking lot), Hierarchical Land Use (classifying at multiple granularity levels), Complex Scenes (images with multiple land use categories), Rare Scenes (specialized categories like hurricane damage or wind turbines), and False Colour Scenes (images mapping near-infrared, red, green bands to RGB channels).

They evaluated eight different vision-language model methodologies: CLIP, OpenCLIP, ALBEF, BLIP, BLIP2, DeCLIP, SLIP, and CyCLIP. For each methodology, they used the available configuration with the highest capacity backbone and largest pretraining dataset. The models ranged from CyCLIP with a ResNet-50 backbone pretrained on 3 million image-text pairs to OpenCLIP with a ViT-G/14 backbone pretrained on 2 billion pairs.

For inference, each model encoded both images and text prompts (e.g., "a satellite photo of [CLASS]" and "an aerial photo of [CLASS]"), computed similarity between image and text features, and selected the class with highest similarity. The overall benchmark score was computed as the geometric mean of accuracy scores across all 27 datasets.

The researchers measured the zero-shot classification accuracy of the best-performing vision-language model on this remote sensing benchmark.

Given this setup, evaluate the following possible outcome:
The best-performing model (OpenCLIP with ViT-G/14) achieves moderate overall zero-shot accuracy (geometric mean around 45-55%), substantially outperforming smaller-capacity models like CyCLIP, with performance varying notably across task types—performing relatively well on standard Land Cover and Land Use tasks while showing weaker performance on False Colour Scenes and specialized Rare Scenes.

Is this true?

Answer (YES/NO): YES